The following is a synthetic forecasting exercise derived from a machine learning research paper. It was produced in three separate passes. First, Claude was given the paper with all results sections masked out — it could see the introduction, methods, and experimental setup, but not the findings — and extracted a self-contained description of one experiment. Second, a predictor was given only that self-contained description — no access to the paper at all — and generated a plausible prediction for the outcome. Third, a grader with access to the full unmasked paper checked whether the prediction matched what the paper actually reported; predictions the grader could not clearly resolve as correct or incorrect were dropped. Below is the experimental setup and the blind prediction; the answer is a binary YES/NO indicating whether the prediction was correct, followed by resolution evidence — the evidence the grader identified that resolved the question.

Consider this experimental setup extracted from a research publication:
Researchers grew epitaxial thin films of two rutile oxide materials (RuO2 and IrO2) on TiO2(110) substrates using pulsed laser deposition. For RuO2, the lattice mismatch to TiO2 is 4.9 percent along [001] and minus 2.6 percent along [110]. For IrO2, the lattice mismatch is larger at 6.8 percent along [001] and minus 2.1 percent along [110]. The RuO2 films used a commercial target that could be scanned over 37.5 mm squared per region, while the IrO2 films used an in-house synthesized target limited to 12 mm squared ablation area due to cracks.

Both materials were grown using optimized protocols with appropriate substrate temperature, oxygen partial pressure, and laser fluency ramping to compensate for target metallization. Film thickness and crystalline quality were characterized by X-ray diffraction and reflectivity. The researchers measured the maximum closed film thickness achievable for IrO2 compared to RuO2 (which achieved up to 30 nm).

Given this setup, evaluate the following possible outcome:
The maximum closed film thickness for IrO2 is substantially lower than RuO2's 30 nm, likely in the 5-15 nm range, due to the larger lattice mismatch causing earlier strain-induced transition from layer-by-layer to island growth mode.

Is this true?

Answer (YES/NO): YES